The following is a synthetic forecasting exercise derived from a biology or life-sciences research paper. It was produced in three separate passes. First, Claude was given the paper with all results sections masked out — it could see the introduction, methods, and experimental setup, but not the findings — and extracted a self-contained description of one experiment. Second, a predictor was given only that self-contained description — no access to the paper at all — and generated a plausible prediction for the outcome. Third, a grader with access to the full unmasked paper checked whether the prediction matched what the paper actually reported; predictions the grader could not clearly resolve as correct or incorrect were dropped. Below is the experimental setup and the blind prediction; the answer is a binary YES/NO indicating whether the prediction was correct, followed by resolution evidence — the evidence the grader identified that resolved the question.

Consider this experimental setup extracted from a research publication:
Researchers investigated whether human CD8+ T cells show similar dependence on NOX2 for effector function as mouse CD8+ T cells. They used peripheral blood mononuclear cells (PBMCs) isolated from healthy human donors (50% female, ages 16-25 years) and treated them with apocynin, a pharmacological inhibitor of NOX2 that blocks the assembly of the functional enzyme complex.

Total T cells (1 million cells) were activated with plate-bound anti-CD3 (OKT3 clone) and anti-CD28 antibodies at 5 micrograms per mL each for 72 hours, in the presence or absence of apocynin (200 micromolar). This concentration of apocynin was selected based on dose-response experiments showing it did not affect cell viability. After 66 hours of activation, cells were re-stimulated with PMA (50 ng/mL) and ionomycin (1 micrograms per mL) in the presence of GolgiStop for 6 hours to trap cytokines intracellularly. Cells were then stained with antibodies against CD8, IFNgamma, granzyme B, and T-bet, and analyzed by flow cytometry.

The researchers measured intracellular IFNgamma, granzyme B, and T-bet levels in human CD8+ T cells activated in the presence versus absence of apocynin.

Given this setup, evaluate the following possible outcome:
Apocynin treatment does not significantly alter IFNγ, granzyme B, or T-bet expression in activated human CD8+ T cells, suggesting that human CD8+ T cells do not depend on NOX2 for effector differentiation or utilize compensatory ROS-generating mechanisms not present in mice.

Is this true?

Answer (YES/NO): NO